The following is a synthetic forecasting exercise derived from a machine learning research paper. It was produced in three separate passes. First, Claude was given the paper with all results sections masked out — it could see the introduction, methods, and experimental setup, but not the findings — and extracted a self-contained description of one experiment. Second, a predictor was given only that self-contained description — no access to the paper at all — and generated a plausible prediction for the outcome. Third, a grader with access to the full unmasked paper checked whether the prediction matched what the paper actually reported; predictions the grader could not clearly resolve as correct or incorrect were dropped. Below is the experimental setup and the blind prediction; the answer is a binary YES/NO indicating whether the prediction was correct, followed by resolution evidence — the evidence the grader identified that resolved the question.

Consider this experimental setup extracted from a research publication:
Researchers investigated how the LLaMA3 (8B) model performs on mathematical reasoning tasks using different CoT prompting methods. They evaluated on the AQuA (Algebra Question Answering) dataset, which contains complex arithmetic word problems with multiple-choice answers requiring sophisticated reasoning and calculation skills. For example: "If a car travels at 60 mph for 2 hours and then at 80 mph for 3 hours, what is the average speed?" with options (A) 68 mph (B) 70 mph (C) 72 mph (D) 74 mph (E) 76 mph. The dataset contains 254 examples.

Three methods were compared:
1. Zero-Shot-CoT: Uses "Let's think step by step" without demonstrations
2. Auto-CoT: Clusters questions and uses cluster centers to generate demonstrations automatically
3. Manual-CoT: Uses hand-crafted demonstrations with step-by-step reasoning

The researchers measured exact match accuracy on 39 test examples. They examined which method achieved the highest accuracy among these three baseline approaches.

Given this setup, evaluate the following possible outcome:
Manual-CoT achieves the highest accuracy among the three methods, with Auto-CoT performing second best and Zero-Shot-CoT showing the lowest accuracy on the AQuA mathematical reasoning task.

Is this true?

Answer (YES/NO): NO